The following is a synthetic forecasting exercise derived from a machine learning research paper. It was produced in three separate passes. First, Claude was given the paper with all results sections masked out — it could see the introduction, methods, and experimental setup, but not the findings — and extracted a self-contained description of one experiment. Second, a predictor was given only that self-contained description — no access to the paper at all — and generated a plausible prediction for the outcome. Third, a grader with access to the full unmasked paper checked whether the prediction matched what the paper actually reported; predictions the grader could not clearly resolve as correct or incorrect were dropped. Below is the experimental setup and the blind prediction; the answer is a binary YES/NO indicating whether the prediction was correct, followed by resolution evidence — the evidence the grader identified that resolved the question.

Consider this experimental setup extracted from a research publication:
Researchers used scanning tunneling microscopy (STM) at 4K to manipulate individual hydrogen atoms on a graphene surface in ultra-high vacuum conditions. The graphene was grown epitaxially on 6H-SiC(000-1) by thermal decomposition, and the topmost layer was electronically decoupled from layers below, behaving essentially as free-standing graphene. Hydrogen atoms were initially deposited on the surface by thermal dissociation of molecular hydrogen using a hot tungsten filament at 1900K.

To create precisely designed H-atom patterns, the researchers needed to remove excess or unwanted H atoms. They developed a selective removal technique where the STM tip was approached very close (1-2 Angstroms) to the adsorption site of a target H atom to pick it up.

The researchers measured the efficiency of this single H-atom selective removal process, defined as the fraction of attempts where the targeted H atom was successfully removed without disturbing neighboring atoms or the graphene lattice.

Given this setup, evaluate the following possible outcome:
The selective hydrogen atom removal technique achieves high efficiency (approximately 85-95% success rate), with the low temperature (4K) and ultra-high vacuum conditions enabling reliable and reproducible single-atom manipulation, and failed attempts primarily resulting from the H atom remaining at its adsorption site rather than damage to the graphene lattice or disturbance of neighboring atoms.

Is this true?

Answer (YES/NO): NO